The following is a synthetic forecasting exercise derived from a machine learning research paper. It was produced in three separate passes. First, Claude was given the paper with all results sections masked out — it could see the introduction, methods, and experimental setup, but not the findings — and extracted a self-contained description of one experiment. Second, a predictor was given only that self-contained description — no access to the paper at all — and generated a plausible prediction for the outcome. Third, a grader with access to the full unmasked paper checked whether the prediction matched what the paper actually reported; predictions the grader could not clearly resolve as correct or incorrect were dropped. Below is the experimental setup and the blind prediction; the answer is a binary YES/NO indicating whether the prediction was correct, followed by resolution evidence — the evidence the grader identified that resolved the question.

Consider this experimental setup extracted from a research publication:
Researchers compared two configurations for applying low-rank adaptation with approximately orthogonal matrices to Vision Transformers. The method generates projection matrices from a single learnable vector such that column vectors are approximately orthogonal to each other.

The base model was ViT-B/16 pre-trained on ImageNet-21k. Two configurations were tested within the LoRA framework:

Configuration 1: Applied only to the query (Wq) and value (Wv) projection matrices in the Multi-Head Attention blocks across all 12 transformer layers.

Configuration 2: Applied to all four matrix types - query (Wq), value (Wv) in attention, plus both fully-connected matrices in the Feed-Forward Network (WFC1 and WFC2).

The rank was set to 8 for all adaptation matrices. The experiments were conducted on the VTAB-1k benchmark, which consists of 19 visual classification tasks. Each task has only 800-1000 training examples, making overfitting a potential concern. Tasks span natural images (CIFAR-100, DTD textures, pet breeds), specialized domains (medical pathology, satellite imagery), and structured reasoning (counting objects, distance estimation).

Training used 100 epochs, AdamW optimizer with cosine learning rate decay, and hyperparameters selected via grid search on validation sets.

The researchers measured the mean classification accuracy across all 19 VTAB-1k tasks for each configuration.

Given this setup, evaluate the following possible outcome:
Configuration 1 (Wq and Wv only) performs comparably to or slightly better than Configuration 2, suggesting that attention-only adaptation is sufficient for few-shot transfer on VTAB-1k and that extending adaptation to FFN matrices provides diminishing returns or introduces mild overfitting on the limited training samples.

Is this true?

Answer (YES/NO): NO